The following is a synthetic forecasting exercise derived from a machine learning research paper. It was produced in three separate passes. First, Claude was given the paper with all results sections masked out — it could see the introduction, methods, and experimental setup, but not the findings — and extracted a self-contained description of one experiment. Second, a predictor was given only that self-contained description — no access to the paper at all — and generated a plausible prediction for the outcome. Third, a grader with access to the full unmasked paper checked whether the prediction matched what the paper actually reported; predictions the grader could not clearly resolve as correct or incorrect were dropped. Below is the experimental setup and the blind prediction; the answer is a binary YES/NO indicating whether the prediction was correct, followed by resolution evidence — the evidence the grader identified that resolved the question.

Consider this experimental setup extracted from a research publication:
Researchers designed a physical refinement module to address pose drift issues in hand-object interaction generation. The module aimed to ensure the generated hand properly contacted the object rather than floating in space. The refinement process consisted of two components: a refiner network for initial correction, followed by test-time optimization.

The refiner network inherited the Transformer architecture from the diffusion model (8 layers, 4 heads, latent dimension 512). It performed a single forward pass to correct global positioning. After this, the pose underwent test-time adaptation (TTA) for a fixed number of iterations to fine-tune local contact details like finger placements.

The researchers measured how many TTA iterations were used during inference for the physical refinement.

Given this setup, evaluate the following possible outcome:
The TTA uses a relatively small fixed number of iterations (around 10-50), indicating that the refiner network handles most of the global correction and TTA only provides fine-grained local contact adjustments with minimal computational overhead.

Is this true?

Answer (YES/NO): NO